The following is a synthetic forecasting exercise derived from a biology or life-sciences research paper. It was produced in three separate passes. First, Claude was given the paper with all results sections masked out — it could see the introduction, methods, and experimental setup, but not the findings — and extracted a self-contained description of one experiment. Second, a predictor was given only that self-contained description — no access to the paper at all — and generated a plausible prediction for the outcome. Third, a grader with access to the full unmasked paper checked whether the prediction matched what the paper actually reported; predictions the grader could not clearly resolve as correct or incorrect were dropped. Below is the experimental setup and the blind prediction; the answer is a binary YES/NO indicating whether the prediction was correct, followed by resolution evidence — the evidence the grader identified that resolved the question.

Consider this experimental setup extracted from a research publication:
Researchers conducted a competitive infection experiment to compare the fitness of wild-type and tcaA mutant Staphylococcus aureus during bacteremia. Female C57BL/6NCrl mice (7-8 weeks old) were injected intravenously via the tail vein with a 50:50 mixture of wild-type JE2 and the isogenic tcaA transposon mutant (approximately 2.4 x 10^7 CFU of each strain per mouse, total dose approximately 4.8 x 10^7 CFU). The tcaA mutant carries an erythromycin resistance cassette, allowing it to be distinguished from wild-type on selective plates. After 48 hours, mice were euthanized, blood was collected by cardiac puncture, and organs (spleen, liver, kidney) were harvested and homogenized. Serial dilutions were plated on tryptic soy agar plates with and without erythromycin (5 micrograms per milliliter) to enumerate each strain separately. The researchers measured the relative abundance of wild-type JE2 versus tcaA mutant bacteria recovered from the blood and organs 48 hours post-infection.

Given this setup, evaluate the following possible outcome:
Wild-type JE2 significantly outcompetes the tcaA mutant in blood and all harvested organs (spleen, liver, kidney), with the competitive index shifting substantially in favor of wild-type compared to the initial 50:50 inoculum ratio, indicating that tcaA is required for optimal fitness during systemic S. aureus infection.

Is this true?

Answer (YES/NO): YES